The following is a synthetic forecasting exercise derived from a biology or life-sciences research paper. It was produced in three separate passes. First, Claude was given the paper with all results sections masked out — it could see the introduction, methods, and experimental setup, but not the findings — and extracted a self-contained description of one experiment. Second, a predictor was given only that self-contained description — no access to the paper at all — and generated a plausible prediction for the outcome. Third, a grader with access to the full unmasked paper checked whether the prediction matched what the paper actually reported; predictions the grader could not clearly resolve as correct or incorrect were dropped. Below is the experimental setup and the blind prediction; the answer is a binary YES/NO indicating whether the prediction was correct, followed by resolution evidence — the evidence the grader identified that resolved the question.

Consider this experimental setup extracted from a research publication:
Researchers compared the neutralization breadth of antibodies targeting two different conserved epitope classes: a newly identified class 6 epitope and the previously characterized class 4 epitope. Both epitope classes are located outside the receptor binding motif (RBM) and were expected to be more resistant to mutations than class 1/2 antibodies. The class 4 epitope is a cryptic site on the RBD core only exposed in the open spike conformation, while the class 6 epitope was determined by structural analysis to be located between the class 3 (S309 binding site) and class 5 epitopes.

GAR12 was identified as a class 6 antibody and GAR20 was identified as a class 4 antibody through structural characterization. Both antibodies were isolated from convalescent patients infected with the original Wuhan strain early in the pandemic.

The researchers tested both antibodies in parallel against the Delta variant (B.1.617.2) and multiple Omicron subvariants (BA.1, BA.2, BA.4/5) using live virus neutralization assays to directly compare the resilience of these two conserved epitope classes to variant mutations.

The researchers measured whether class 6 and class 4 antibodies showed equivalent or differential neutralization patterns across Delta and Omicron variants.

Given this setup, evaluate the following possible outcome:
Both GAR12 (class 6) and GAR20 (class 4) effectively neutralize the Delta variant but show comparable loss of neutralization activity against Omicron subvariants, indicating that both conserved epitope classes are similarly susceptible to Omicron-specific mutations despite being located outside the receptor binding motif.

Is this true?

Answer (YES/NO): NO